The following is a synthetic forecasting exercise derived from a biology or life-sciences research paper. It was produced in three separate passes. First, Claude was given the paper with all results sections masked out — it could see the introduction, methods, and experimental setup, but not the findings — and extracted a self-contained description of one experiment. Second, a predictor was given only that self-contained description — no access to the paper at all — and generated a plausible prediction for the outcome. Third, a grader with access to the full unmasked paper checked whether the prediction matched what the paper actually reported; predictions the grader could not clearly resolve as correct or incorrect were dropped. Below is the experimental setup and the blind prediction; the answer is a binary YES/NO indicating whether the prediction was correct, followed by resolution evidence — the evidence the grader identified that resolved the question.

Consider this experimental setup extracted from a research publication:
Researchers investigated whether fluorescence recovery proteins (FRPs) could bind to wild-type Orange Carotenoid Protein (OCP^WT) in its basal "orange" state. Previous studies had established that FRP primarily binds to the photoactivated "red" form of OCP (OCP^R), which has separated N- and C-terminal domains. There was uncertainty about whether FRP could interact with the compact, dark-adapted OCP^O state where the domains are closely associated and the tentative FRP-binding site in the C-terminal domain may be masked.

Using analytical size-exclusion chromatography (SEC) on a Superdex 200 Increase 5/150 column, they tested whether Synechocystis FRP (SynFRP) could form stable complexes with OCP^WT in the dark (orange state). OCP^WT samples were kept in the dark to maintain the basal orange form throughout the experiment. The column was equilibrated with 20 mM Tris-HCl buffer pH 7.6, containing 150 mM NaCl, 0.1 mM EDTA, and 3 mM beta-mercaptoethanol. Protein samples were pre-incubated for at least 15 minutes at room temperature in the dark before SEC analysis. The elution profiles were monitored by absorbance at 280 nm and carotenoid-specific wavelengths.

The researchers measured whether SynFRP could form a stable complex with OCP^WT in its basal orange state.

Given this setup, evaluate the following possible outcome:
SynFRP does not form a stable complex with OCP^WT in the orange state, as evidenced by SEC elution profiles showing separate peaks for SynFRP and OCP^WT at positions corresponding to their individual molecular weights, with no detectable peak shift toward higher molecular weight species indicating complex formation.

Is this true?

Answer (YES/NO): NO